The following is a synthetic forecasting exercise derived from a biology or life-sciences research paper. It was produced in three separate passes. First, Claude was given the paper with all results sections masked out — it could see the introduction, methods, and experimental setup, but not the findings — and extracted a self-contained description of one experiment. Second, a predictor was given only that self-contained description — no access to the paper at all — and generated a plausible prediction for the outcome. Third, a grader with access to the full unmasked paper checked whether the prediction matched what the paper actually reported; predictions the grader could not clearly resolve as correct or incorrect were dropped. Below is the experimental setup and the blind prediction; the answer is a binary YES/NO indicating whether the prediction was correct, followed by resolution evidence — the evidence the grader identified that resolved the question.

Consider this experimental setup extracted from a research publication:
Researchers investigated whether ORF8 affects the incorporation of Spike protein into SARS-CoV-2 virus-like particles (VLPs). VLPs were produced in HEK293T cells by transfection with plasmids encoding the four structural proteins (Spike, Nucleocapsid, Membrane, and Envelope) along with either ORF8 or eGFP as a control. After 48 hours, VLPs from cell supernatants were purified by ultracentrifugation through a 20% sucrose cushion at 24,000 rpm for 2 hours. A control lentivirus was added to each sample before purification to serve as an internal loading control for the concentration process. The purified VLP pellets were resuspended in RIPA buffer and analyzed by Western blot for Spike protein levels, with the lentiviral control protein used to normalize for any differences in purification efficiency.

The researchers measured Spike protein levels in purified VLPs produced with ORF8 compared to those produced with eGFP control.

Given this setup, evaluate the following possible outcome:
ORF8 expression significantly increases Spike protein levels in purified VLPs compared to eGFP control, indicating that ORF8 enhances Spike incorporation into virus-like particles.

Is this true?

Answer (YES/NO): NO